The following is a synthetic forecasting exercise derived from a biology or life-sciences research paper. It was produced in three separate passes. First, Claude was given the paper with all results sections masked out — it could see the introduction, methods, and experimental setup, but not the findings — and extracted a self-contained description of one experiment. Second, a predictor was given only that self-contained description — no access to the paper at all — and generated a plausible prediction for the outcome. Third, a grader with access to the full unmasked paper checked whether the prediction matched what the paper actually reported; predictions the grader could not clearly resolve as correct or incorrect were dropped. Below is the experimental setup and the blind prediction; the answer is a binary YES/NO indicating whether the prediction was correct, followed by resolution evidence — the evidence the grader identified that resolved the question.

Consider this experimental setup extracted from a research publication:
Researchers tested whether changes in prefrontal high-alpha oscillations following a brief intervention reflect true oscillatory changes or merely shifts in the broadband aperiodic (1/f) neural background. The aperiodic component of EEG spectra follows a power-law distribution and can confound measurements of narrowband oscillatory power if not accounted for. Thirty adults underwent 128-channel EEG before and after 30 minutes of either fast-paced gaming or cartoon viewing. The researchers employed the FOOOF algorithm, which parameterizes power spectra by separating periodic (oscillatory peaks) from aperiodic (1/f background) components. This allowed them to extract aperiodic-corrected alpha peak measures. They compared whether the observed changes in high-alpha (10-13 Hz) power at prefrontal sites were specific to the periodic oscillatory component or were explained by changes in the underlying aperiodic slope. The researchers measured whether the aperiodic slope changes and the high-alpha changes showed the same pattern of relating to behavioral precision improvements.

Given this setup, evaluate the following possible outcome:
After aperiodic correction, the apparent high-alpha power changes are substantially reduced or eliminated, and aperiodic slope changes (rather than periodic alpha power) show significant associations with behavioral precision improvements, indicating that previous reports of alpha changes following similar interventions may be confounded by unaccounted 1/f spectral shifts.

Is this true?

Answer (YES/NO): NO